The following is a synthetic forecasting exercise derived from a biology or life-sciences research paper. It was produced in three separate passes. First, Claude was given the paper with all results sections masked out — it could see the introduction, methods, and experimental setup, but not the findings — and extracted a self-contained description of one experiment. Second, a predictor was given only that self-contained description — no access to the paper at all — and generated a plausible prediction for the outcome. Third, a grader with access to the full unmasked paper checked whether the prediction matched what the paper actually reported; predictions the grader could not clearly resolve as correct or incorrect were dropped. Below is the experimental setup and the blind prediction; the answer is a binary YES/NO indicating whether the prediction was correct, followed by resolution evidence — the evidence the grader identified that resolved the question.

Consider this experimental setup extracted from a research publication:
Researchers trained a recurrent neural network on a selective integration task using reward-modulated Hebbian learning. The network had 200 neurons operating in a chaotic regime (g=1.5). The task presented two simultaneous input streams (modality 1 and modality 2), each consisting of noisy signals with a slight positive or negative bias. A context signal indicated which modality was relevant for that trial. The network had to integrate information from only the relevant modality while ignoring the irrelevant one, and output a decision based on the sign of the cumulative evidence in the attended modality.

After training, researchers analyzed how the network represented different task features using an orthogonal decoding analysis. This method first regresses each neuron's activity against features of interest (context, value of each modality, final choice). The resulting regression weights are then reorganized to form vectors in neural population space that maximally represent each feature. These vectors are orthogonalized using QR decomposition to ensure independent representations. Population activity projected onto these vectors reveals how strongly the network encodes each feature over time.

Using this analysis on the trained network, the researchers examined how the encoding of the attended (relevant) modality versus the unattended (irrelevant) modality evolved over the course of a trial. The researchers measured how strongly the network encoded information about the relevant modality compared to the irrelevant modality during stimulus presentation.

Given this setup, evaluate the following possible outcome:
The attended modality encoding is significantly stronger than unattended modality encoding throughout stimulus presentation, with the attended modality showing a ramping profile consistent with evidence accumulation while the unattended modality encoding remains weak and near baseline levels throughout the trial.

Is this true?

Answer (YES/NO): NO